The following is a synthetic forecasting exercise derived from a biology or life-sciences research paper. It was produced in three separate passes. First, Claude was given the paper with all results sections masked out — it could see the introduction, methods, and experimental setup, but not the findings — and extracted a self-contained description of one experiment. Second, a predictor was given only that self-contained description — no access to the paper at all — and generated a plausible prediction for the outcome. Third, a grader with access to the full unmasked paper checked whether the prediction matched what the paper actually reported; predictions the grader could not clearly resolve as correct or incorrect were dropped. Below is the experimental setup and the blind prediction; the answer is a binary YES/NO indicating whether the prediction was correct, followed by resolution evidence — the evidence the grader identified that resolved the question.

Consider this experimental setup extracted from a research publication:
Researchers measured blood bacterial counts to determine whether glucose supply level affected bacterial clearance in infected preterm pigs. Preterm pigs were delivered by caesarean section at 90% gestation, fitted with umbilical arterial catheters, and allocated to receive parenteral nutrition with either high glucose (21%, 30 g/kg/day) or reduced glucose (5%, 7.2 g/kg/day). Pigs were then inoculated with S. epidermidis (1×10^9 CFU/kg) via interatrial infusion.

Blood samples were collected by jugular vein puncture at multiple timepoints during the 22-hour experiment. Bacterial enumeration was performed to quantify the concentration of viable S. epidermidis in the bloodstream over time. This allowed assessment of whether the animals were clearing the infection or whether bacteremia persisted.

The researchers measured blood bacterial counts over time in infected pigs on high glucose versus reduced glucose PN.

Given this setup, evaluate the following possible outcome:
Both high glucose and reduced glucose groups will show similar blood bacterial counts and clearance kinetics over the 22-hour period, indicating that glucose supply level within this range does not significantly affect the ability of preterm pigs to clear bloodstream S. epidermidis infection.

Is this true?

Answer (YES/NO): NO